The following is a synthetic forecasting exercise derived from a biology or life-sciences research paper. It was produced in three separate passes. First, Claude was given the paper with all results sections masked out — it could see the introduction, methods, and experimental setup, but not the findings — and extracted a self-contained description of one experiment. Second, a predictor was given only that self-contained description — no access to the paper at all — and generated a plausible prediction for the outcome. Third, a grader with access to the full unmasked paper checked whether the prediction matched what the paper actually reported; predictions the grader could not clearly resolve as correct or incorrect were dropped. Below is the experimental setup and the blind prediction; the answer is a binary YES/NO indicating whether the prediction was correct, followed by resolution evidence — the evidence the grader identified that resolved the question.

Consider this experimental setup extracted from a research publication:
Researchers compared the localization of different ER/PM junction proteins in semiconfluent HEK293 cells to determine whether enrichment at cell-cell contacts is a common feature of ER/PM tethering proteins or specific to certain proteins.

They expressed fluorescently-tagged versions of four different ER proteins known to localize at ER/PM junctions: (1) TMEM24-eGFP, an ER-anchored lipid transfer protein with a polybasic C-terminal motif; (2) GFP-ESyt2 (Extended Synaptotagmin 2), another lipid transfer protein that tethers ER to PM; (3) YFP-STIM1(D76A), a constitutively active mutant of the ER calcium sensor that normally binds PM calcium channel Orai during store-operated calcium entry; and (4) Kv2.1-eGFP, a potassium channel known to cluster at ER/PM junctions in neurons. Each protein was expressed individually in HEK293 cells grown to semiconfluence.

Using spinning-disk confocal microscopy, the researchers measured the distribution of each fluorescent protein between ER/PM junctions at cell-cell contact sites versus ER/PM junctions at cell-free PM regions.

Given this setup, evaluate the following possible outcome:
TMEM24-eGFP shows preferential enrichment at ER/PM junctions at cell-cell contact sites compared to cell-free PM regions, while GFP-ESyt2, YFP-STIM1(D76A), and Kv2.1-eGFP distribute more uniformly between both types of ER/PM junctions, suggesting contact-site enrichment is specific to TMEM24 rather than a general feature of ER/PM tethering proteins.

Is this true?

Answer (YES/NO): YES